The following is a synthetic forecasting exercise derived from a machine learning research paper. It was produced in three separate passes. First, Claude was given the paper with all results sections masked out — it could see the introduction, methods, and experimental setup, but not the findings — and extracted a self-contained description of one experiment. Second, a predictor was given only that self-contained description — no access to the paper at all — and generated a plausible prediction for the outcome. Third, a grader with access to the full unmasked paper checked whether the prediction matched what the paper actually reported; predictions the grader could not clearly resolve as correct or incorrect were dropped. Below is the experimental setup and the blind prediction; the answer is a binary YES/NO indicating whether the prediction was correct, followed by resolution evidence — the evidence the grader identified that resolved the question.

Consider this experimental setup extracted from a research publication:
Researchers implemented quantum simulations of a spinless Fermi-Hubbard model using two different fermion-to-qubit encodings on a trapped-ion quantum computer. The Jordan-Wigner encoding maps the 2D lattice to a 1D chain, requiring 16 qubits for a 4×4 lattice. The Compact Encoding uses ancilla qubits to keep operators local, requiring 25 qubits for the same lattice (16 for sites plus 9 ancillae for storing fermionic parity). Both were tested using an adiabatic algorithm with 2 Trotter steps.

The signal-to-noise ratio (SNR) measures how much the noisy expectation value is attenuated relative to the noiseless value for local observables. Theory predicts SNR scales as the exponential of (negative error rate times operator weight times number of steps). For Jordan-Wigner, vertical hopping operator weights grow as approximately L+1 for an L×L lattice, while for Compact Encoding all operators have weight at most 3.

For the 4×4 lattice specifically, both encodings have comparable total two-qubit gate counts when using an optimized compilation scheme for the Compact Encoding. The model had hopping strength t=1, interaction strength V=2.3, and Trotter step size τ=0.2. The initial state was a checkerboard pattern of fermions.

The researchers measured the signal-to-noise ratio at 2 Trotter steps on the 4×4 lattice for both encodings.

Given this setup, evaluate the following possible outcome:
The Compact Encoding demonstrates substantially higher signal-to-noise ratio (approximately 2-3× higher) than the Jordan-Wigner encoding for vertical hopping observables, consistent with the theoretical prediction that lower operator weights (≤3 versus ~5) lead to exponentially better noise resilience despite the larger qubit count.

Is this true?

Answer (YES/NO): NO